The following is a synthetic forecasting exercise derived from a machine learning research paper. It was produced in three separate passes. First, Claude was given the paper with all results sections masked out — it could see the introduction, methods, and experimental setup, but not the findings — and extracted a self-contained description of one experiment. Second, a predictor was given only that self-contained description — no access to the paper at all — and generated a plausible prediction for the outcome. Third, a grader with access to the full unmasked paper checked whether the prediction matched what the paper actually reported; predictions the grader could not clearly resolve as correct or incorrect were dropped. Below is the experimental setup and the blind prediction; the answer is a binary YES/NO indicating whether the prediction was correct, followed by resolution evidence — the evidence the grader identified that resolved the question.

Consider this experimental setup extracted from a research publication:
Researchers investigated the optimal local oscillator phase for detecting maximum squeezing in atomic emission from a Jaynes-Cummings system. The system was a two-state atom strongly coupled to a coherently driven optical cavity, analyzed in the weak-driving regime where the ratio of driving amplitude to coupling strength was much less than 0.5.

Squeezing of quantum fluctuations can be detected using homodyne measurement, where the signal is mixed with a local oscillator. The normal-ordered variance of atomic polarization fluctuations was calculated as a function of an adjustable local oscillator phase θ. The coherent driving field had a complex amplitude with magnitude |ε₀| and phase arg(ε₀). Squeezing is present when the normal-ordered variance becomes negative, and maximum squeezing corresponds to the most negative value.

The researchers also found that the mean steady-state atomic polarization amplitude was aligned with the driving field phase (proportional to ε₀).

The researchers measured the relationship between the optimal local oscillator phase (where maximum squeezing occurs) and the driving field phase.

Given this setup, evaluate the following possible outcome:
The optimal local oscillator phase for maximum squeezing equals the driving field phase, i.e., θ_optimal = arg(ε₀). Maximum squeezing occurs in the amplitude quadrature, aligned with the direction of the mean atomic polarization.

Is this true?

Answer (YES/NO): NO